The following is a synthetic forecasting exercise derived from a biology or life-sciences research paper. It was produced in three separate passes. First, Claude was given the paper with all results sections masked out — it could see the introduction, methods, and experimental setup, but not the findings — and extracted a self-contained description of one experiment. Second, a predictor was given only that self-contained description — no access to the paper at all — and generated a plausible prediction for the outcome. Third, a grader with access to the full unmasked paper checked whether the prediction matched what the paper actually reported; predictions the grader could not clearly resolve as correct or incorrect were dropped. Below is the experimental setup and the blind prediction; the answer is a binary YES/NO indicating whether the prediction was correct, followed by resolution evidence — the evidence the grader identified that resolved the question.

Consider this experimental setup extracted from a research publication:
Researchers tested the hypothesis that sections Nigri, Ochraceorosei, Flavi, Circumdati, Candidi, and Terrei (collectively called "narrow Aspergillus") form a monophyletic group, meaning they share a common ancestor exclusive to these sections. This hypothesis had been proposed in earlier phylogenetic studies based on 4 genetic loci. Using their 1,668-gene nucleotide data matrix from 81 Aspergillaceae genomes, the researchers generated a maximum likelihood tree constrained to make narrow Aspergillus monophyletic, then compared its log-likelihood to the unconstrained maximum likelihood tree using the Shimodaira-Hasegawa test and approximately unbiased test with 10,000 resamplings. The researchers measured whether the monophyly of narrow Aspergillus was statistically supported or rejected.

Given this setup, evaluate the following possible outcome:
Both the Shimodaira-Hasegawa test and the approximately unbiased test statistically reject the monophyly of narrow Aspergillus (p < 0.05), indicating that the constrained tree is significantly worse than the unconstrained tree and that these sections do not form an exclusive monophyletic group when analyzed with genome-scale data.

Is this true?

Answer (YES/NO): YES